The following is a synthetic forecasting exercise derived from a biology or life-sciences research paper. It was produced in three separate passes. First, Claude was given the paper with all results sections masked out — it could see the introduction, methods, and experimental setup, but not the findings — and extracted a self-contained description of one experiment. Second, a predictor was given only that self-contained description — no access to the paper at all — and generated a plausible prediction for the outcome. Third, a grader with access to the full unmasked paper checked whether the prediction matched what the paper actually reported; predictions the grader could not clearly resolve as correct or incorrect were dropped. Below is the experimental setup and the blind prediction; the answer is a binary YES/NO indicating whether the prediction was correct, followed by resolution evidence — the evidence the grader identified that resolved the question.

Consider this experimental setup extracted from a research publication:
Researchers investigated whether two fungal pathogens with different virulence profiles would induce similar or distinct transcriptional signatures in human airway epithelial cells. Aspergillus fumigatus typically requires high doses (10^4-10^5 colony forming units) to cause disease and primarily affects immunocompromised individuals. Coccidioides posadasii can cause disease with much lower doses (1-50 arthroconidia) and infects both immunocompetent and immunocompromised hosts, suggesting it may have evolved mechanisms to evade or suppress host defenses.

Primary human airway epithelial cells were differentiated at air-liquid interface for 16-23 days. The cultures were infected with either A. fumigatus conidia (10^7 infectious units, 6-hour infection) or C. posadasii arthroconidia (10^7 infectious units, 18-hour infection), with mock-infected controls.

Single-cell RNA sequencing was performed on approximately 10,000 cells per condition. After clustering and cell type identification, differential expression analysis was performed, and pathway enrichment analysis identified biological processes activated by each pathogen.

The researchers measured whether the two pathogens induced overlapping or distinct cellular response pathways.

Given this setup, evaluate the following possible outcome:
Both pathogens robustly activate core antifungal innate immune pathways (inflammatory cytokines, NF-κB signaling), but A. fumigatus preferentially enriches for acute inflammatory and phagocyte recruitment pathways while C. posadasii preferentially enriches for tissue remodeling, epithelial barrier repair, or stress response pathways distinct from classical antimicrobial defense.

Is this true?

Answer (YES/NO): YES